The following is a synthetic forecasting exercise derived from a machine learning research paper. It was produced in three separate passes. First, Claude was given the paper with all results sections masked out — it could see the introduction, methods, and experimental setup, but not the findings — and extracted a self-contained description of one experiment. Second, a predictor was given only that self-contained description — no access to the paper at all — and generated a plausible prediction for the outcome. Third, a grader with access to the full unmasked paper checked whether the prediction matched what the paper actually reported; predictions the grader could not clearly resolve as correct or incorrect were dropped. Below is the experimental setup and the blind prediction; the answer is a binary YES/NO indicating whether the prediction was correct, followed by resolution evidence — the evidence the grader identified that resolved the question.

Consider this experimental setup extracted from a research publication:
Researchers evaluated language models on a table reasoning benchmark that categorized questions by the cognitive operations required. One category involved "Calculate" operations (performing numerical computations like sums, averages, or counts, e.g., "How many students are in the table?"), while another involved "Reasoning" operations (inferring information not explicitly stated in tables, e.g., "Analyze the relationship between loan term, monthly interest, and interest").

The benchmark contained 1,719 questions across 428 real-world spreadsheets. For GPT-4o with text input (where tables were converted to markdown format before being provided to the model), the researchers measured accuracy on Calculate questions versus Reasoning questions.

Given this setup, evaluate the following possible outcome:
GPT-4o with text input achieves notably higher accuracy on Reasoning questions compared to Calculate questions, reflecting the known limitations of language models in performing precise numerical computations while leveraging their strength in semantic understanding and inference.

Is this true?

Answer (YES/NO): NO